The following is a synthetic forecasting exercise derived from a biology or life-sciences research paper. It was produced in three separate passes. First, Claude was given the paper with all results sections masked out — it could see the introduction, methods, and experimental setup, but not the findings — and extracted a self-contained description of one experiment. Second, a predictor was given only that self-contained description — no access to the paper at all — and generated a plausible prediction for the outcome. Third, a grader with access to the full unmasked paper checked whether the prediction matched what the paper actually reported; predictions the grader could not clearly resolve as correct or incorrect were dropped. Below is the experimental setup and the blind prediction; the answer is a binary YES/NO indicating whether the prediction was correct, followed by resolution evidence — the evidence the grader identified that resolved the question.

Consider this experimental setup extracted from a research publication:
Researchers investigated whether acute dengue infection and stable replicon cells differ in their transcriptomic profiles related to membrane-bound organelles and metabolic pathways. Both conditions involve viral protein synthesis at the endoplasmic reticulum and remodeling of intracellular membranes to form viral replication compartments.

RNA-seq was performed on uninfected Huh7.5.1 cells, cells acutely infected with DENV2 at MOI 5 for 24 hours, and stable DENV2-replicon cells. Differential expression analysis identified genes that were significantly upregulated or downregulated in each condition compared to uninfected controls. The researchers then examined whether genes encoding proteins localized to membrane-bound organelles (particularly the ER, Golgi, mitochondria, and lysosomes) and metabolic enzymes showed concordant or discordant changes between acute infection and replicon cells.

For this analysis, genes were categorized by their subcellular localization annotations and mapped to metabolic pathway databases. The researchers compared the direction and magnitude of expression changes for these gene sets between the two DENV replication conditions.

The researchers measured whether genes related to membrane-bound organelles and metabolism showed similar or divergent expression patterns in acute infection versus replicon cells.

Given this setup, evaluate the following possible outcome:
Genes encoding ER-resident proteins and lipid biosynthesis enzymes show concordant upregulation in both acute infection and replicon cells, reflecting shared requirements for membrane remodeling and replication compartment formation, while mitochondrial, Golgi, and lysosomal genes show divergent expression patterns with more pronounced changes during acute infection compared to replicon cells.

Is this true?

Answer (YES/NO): NO